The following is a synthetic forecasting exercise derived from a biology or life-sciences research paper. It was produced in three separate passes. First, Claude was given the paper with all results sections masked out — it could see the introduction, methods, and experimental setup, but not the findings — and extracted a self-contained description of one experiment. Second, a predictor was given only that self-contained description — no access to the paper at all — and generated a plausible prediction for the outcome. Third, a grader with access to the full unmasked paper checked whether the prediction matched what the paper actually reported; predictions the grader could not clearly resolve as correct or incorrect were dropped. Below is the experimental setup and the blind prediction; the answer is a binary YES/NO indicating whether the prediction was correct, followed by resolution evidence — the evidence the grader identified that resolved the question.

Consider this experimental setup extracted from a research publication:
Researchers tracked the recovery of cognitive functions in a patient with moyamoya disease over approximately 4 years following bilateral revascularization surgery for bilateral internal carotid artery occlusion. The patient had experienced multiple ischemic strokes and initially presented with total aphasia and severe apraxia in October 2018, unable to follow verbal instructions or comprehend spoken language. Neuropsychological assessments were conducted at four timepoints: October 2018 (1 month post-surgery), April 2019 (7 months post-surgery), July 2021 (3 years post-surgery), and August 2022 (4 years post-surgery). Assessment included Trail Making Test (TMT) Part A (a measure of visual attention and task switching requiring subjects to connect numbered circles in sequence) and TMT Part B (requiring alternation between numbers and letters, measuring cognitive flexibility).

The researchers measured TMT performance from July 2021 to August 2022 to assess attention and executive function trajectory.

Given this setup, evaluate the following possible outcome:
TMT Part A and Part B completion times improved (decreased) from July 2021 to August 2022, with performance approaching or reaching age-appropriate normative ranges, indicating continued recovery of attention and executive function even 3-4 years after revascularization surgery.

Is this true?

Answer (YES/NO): NO